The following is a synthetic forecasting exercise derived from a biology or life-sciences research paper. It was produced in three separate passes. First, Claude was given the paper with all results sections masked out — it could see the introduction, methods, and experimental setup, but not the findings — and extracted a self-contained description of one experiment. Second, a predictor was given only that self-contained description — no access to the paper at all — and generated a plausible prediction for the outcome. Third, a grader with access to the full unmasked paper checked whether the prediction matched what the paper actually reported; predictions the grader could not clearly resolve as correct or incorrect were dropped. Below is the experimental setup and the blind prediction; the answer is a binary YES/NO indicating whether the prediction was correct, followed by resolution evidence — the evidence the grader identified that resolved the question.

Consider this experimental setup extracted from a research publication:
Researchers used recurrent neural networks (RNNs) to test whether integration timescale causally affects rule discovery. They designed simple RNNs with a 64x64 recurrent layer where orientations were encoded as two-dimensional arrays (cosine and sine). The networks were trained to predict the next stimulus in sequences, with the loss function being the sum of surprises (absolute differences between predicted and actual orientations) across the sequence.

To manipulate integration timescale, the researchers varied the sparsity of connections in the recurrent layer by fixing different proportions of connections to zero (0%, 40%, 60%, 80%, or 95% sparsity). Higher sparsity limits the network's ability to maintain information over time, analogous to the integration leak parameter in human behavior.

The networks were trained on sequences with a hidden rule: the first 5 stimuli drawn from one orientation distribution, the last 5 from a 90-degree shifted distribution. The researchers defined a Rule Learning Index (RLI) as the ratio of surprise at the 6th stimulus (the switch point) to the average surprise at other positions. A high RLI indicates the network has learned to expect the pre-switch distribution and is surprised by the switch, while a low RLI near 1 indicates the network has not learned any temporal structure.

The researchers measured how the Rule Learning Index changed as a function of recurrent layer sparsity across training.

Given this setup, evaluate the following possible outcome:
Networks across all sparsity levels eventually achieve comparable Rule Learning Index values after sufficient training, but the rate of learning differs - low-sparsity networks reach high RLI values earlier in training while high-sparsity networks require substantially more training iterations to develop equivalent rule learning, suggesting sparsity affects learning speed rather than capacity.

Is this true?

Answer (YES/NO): YES